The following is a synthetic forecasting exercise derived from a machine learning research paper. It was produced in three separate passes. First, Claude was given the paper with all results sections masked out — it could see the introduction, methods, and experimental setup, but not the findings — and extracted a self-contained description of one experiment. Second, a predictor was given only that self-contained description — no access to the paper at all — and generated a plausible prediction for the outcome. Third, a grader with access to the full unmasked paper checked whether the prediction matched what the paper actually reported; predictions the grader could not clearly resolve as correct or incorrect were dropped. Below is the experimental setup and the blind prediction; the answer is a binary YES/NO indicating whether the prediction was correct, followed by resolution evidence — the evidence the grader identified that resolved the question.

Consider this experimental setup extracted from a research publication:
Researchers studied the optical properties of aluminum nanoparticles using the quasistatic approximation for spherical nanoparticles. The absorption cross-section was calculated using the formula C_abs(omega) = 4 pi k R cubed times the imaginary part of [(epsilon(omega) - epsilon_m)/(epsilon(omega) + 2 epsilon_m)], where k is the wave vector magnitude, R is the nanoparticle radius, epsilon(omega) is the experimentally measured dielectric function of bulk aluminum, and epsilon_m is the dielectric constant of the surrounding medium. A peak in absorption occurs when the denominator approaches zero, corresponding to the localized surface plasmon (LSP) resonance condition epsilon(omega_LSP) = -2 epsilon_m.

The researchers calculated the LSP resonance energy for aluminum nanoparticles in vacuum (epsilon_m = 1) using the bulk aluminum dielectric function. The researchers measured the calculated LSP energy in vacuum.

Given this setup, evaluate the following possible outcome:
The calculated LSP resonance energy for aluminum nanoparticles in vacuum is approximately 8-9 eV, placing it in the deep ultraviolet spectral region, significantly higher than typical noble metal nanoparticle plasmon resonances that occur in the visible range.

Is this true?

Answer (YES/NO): YES